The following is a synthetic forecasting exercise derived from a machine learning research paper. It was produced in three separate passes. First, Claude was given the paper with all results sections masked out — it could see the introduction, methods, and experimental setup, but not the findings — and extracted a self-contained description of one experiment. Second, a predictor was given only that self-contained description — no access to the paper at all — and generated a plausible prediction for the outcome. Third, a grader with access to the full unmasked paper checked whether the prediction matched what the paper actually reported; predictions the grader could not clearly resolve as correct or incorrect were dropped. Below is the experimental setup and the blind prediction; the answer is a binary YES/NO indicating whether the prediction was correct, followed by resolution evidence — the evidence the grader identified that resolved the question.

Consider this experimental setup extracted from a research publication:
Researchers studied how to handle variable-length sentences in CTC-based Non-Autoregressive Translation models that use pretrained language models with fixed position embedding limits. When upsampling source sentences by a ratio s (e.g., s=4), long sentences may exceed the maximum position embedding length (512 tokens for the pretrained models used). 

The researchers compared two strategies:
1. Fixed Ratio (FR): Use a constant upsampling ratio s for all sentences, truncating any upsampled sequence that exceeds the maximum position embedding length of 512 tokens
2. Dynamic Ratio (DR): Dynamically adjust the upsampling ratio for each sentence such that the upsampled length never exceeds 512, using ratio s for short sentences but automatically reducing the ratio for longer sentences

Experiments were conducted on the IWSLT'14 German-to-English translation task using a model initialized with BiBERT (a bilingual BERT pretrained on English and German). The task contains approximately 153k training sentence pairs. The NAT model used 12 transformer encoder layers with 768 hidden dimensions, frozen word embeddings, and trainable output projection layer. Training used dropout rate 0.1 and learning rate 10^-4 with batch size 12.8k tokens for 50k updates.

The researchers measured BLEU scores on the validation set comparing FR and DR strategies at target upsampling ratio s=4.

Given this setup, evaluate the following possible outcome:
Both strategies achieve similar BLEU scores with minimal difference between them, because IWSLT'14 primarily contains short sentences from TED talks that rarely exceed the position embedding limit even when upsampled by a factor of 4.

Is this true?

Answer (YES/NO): NO